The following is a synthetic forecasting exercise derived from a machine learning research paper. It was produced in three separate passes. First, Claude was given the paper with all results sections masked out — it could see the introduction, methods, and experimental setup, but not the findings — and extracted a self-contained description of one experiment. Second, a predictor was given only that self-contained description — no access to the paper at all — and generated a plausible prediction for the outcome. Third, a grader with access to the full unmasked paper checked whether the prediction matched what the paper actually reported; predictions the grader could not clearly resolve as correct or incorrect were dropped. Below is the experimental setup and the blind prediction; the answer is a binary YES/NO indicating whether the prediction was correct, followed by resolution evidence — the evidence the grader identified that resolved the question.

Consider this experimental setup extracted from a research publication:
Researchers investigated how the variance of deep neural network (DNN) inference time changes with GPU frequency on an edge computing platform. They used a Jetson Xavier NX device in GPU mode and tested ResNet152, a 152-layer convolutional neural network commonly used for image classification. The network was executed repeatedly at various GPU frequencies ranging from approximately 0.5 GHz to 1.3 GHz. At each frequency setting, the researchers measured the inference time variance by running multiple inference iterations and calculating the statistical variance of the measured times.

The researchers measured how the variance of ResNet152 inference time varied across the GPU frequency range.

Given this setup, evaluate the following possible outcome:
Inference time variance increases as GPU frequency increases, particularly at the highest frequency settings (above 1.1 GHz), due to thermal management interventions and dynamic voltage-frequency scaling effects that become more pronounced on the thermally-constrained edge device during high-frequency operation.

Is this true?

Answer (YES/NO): NO